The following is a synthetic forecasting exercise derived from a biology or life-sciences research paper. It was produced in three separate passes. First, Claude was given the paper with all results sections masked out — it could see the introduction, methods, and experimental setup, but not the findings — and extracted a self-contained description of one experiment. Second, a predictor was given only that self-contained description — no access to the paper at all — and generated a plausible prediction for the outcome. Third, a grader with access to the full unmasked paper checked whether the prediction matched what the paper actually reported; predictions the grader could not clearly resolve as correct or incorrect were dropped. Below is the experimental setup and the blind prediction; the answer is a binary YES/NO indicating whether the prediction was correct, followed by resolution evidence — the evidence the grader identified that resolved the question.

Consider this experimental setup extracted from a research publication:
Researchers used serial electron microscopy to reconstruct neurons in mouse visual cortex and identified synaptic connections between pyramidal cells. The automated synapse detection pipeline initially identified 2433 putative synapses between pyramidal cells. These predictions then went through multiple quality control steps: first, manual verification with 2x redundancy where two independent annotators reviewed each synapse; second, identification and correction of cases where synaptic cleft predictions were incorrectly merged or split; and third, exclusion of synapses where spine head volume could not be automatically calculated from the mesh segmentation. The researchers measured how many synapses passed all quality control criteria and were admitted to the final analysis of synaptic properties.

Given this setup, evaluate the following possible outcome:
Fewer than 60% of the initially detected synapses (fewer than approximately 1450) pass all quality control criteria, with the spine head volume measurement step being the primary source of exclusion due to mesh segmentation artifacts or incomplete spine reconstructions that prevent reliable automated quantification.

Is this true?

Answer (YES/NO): NO